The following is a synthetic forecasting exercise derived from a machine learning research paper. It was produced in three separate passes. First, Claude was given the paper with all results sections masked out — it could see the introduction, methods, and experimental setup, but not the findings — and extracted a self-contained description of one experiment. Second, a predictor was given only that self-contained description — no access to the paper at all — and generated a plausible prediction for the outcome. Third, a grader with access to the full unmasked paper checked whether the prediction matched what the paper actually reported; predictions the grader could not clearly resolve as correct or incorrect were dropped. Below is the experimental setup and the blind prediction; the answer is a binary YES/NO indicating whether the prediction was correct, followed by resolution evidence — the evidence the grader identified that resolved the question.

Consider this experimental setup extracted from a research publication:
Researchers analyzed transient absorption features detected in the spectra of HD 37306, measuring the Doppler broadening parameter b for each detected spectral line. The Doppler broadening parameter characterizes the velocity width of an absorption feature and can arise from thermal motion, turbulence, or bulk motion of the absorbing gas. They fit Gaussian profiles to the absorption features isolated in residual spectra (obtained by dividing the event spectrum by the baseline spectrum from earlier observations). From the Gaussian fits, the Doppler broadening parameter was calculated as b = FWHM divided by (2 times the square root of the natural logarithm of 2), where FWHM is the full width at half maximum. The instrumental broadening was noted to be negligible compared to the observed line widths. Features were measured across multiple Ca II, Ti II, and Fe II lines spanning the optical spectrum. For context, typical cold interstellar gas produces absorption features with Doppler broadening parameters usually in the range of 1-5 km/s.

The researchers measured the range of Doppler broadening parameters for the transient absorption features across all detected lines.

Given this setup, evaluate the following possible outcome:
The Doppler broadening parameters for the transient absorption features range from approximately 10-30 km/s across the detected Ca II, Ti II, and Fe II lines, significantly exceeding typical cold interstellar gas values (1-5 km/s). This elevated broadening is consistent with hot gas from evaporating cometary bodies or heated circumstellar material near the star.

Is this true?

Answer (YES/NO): NO